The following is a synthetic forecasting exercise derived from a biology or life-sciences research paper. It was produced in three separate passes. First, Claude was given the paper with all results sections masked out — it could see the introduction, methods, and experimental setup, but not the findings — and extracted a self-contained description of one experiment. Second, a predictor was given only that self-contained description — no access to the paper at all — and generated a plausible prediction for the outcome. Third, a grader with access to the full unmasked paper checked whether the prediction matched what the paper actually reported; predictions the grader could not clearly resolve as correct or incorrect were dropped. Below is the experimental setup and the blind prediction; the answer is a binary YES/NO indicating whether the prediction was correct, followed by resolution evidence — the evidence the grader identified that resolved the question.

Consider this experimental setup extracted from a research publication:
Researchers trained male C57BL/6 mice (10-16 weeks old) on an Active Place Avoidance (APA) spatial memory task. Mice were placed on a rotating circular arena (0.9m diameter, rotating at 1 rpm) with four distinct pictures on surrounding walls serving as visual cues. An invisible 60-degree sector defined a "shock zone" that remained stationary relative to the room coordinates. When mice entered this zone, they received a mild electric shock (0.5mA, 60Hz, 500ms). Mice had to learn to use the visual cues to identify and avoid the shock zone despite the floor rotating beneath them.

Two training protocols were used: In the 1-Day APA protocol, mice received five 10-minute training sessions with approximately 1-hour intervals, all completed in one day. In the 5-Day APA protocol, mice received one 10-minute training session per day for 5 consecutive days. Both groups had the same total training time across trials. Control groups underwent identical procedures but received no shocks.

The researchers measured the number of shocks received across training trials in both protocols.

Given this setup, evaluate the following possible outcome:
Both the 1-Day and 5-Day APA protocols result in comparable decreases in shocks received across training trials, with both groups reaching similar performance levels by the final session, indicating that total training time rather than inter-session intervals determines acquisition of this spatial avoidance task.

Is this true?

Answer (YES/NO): YES